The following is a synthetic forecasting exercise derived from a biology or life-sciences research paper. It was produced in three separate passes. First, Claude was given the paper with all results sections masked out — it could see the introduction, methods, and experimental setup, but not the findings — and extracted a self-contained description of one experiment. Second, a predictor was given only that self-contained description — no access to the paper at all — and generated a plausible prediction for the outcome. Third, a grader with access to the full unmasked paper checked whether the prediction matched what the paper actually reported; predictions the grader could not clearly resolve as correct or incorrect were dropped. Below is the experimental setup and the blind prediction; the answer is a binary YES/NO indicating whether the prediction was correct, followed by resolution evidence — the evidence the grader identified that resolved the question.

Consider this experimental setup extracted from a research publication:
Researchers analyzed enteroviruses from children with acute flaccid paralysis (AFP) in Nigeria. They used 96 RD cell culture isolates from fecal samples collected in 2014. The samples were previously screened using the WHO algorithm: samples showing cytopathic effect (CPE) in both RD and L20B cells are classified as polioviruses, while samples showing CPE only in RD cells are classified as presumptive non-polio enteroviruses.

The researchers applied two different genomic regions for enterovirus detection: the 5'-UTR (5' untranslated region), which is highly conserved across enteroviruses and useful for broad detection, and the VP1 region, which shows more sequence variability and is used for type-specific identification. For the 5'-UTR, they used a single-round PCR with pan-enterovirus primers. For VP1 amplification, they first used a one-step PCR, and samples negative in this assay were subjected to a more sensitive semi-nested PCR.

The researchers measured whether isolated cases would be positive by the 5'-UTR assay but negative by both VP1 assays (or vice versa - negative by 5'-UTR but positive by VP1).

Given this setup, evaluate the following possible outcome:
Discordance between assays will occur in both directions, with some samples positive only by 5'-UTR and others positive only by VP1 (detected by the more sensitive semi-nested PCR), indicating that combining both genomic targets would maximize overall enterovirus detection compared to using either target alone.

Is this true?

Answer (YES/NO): YES